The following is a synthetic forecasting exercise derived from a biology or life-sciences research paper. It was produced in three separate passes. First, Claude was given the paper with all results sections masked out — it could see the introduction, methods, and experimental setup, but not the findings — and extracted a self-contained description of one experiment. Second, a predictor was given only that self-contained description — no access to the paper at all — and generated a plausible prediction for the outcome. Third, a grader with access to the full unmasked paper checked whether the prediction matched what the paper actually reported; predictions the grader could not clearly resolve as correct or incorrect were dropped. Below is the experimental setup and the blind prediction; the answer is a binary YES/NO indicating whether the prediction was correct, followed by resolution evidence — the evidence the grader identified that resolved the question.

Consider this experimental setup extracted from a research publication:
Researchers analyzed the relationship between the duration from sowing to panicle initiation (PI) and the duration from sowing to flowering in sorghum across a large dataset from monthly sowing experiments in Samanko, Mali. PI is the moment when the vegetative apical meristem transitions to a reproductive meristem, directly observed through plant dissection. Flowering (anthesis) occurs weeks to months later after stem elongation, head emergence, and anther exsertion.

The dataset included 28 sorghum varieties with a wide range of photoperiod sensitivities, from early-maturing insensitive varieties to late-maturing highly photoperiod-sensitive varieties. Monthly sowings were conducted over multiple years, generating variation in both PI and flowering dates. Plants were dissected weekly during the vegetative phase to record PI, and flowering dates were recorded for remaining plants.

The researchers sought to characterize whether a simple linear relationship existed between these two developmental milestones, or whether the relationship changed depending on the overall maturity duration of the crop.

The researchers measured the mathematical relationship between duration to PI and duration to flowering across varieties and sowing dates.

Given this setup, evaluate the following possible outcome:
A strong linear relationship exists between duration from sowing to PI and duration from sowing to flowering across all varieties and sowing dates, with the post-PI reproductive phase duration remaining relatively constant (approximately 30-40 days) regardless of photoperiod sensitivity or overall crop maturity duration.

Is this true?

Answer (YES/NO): NO